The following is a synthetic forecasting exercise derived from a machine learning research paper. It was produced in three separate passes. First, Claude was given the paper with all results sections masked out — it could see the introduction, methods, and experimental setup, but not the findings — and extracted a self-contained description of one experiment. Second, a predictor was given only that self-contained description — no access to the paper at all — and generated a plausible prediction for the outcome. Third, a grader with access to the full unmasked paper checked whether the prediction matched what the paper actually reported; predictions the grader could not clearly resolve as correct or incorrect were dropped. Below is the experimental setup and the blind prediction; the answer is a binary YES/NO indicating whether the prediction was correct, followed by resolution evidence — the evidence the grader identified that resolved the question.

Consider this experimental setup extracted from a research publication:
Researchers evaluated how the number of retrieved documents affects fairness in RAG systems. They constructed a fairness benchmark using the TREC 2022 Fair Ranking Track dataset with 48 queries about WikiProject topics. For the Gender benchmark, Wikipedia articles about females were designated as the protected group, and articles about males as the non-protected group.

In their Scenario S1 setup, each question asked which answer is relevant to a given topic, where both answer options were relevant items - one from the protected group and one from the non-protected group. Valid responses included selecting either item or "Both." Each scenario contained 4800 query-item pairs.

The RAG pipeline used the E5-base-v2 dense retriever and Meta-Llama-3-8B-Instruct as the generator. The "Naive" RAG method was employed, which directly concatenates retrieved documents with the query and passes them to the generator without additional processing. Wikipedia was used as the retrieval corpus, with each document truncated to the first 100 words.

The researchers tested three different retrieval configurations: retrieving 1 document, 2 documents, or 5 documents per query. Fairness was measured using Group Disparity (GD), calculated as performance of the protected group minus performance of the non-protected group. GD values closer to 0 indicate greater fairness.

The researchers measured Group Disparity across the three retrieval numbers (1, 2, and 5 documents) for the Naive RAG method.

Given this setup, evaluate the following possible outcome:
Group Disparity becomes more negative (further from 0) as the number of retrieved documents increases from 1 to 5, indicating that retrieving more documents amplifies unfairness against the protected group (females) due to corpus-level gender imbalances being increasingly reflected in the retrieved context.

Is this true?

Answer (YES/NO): NO